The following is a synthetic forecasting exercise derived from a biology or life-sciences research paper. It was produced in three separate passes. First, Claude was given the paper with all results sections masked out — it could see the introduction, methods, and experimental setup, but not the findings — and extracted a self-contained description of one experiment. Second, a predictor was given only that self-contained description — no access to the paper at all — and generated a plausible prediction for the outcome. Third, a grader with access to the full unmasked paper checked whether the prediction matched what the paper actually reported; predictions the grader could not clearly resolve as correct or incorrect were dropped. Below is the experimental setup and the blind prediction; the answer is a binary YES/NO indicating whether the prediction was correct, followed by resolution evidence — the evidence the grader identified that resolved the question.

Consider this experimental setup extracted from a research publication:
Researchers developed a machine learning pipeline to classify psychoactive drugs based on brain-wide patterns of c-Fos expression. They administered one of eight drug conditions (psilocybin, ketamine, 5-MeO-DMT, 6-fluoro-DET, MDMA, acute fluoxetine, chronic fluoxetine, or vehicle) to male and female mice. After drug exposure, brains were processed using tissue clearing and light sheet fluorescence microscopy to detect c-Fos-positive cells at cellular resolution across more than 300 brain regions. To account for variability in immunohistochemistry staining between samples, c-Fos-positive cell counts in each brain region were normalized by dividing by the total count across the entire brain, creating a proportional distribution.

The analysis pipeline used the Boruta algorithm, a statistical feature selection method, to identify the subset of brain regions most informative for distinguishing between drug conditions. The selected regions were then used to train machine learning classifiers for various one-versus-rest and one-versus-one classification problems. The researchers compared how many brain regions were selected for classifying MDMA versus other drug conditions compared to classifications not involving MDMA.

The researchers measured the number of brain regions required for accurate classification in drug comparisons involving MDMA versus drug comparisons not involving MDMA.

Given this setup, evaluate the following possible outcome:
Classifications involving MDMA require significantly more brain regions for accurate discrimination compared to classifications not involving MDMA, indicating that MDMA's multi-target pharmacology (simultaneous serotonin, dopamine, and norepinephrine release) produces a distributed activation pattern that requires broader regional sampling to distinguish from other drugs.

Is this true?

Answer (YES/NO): YES